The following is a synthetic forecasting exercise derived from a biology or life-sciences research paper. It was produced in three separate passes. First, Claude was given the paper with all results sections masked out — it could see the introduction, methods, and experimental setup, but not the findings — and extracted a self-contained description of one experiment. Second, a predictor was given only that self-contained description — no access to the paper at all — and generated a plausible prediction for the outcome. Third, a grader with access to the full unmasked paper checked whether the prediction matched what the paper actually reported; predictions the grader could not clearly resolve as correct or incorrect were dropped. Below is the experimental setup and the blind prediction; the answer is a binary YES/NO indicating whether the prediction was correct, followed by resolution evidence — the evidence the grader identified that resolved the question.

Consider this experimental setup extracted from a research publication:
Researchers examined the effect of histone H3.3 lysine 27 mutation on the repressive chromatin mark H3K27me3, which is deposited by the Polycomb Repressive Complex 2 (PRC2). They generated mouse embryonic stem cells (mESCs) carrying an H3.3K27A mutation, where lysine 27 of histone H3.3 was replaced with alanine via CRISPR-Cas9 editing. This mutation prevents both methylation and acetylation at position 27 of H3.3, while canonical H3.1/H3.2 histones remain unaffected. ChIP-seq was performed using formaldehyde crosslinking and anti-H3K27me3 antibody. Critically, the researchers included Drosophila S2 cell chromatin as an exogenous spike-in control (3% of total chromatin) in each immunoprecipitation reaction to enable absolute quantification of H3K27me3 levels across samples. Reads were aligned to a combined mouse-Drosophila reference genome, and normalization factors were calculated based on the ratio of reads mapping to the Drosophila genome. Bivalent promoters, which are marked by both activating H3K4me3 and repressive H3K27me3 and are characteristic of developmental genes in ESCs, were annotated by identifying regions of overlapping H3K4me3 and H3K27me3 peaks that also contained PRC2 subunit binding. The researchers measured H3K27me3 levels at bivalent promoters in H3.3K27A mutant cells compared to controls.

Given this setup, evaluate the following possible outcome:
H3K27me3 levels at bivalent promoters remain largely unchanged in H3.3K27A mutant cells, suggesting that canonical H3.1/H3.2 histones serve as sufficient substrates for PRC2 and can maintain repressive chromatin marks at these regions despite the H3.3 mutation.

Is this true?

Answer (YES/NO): NO